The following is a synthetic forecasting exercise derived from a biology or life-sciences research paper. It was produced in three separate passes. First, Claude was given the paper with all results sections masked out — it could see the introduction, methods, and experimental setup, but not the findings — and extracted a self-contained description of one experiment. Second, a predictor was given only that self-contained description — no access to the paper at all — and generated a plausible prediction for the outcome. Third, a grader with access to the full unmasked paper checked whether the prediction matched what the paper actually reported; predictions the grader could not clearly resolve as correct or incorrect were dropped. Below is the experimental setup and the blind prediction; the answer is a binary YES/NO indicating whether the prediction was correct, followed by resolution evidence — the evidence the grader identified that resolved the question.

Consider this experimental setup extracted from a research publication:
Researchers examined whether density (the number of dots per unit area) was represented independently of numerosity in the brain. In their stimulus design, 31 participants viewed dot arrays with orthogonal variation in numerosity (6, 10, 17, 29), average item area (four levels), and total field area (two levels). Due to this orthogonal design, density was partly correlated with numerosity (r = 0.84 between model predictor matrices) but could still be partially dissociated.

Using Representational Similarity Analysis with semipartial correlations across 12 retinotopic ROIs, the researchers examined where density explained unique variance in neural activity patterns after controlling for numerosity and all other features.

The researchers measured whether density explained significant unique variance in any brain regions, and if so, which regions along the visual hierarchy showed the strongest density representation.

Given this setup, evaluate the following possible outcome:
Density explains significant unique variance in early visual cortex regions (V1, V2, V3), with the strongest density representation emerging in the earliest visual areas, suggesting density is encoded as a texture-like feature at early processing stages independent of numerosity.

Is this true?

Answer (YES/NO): YES